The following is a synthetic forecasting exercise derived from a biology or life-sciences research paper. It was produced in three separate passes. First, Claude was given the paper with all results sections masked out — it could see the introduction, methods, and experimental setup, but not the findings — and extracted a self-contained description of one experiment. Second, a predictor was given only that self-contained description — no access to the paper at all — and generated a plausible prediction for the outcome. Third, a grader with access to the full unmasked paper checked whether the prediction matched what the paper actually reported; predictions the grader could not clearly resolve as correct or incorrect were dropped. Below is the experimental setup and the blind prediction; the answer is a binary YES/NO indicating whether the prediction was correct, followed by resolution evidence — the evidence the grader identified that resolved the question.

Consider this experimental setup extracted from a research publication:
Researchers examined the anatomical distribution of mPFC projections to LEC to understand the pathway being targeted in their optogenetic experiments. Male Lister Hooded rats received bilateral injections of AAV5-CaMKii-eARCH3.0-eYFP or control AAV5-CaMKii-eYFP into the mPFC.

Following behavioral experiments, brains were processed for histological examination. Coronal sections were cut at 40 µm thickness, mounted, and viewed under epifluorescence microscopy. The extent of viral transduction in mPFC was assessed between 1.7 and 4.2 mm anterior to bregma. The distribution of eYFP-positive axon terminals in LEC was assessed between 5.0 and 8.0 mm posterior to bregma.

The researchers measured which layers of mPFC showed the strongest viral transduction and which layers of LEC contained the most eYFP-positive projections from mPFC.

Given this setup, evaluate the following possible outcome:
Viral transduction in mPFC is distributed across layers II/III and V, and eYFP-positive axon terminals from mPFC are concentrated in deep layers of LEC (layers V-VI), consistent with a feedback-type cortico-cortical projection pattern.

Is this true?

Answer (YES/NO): NO